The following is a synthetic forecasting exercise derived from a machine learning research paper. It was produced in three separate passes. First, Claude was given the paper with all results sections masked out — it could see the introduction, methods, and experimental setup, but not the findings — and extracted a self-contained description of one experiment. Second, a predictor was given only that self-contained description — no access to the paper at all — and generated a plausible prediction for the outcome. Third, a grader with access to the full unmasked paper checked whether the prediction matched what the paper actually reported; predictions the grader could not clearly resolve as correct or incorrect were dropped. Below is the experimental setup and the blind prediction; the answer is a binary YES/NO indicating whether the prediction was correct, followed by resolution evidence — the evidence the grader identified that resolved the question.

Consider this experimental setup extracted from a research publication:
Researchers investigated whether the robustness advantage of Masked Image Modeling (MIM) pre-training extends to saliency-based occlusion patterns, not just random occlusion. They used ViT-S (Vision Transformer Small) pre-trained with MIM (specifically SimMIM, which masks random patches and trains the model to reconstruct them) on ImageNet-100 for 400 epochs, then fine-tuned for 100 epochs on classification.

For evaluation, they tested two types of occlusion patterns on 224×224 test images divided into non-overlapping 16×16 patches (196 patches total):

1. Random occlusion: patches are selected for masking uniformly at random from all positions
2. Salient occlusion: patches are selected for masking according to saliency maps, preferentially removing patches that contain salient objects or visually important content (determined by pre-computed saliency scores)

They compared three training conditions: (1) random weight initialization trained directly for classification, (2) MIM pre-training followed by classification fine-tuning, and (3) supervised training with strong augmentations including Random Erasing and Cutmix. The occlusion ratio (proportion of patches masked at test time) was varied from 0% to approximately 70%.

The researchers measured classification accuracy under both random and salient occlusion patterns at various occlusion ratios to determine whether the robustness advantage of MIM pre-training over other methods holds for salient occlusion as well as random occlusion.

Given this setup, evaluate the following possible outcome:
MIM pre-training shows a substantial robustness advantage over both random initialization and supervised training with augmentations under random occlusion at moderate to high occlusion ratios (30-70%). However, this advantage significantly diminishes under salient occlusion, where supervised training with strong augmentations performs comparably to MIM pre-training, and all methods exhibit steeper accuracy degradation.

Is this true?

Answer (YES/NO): NO